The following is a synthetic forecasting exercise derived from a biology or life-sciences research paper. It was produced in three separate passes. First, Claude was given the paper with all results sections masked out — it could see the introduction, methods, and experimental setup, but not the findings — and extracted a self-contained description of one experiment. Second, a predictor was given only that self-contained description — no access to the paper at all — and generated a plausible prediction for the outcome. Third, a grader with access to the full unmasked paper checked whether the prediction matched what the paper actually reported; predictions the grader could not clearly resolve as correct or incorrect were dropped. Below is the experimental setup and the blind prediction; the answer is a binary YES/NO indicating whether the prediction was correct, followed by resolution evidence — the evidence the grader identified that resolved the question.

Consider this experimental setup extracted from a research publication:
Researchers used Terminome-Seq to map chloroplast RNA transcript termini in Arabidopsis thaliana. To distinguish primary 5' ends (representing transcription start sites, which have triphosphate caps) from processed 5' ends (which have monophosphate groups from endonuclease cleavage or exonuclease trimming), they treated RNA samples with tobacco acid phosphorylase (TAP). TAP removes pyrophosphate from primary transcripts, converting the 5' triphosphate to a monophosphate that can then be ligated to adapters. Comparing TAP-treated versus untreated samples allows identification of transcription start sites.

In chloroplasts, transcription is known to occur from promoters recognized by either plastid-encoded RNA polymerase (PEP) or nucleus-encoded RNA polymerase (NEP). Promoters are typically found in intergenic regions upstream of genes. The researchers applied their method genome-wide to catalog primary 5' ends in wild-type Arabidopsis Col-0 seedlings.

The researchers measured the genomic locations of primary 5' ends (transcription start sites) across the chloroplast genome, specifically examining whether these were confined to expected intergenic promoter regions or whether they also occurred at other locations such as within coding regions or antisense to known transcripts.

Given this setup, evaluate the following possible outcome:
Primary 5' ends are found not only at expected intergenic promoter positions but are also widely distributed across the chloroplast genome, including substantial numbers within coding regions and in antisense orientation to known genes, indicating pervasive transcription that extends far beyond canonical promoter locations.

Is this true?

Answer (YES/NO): YES